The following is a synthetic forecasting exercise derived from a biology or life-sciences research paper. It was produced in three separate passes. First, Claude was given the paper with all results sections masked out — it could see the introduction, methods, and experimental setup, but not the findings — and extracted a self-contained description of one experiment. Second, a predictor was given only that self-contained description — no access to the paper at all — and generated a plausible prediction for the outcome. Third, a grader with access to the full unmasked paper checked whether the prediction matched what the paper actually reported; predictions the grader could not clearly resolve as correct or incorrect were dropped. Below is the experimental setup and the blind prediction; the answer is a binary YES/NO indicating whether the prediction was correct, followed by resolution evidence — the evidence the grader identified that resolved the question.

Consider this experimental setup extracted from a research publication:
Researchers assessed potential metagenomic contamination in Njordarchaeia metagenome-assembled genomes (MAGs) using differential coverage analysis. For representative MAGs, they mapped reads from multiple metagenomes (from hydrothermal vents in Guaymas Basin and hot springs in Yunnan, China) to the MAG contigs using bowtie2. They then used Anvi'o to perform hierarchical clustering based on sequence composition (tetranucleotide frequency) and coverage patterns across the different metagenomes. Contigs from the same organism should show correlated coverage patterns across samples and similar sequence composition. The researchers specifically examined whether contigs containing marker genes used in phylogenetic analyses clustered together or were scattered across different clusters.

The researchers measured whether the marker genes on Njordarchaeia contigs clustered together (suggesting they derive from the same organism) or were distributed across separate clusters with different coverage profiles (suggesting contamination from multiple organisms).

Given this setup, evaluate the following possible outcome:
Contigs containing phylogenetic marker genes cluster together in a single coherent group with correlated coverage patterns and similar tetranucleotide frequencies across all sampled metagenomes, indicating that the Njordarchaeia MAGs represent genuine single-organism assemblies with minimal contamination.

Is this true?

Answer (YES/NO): YES